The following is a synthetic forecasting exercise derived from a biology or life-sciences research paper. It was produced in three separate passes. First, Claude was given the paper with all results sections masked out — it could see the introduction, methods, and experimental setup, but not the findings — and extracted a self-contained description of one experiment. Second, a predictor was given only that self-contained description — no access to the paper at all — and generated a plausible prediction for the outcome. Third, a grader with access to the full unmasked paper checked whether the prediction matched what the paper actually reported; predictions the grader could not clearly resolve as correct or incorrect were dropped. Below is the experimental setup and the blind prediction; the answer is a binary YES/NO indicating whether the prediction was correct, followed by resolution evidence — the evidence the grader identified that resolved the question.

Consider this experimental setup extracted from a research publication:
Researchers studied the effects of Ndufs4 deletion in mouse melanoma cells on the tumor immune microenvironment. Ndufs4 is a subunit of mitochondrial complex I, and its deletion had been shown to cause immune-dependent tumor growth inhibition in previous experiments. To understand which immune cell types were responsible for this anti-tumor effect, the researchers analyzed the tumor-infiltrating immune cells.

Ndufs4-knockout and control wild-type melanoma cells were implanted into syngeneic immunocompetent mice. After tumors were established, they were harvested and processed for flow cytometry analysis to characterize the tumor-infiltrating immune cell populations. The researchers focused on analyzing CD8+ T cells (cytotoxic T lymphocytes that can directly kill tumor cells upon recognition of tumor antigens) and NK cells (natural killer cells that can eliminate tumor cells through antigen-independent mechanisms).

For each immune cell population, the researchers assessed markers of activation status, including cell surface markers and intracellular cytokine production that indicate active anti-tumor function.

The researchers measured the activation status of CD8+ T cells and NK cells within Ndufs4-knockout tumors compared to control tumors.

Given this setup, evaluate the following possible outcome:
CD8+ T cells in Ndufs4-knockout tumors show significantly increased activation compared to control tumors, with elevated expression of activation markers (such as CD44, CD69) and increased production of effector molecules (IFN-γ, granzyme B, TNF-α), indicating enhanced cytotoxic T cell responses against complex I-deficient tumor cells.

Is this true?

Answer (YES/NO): YES